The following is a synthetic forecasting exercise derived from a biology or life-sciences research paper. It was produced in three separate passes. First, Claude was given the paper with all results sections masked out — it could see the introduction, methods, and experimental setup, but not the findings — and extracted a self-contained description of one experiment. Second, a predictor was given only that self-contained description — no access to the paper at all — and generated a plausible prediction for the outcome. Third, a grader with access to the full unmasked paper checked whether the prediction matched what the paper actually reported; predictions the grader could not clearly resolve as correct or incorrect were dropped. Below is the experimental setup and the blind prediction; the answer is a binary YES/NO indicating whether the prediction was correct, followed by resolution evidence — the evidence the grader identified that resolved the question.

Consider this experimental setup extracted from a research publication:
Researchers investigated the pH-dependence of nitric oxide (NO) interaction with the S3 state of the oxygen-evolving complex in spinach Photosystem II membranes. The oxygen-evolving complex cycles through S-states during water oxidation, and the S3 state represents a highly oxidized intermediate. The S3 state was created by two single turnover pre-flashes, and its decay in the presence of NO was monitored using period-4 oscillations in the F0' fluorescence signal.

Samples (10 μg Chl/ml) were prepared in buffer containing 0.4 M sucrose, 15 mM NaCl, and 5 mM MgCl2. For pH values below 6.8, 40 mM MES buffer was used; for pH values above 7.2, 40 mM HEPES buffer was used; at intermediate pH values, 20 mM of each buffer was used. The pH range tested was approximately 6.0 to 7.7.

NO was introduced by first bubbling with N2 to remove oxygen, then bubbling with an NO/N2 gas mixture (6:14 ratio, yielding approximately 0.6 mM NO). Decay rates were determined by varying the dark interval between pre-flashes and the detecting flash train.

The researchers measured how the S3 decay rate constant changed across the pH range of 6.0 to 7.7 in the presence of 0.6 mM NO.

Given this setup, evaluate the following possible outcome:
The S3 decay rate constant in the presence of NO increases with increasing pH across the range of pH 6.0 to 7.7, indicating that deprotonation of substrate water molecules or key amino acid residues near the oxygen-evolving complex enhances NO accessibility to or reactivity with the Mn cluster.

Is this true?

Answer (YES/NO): NO